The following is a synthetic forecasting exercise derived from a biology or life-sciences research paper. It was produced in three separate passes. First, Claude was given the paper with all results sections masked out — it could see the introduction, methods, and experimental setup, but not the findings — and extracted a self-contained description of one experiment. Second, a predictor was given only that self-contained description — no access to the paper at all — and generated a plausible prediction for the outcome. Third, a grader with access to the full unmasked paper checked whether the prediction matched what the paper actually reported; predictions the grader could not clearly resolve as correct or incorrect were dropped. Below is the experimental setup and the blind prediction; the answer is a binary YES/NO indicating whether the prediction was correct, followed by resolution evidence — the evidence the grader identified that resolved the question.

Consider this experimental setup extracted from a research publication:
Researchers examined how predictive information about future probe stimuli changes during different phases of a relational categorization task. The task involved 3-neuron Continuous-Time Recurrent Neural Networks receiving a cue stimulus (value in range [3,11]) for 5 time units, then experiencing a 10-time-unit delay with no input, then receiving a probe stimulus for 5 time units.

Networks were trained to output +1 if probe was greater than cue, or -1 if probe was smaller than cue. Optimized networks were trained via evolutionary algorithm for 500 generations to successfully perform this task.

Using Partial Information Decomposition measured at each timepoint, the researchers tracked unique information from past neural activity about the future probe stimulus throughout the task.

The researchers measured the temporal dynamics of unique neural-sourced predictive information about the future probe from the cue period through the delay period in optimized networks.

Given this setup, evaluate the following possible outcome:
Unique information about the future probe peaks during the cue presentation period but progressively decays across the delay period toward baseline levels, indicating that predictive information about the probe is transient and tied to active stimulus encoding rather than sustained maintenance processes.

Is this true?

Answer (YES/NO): NO